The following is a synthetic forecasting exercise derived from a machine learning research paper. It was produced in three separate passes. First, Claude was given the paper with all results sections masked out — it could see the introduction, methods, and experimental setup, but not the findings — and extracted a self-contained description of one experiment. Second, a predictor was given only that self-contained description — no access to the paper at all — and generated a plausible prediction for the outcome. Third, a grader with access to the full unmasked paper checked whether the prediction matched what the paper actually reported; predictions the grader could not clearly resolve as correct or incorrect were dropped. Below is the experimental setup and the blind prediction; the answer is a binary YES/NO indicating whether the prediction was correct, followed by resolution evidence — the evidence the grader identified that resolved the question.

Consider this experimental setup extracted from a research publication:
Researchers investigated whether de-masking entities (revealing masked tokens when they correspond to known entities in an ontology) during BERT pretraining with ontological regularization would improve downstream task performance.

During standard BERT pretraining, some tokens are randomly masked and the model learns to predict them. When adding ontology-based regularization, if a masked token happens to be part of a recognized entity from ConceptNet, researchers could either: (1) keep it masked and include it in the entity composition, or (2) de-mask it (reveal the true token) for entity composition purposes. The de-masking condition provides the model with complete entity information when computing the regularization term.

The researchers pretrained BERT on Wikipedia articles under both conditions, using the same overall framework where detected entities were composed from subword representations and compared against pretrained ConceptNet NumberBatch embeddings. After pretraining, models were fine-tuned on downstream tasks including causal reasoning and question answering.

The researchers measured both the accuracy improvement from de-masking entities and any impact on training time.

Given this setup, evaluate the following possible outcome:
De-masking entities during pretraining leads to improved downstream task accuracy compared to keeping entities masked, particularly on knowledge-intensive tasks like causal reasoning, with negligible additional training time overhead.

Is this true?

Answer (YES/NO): NO